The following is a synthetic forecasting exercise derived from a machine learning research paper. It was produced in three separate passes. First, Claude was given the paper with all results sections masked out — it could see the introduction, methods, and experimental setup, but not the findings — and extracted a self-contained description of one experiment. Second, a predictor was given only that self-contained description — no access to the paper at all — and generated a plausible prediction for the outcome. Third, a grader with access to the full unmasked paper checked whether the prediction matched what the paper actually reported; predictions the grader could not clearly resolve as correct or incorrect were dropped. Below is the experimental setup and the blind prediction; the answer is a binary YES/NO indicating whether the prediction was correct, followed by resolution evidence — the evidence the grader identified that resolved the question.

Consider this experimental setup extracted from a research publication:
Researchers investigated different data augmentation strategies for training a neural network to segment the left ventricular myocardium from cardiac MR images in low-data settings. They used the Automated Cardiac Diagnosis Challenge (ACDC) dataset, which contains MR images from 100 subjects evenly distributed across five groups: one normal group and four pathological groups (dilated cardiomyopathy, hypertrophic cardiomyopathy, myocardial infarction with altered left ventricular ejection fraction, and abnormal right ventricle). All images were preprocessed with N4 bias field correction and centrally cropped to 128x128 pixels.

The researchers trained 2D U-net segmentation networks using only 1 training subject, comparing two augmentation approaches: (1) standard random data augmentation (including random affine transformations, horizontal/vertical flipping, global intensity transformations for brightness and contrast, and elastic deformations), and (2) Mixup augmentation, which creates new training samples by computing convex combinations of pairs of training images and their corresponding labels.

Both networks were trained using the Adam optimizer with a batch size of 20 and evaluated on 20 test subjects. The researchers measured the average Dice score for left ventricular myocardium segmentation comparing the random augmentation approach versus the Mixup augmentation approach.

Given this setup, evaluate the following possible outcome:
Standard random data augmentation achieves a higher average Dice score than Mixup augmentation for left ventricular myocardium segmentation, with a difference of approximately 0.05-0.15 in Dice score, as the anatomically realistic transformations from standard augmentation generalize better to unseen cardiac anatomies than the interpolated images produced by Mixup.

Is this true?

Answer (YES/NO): NO